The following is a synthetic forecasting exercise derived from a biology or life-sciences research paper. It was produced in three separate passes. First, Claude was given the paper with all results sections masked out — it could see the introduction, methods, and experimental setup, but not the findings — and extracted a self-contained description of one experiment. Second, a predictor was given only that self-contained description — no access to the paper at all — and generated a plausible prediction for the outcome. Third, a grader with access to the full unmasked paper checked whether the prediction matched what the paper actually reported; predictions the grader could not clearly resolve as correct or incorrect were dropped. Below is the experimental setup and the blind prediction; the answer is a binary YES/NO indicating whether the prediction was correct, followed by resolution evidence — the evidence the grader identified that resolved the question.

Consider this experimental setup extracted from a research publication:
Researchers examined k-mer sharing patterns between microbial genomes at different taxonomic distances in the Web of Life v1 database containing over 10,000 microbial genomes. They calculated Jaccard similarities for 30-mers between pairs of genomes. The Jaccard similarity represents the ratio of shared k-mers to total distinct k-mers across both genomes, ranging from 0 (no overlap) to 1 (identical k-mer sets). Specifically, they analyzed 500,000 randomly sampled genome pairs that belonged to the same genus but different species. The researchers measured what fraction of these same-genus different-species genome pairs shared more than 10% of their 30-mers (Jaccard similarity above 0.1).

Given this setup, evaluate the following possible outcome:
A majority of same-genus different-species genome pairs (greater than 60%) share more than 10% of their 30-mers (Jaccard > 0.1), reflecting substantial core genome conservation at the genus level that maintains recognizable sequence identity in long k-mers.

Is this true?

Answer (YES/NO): NO